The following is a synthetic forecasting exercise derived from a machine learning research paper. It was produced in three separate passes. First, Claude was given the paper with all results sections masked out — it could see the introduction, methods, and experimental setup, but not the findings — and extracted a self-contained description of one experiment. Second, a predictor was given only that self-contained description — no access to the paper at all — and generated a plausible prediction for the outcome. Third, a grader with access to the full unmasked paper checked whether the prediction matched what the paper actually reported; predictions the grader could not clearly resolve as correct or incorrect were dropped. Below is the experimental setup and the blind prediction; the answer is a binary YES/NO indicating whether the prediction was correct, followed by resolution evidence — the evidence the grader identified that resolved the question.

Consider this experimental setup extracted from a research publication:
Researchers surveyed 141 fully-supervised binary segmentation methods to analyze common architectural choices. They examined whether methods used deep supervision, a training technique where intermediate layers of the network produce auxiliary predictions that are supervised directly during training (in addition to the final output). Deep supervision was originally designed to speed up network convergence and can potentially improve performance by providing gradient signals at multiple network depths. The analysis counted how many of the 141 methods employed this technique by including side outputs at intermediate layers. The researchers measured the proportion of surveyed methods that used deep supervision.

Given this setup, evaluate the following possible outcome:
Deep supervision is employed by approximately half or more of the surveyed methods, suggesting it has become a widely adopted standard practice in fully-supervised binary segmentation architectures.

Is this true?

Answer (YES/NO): YES